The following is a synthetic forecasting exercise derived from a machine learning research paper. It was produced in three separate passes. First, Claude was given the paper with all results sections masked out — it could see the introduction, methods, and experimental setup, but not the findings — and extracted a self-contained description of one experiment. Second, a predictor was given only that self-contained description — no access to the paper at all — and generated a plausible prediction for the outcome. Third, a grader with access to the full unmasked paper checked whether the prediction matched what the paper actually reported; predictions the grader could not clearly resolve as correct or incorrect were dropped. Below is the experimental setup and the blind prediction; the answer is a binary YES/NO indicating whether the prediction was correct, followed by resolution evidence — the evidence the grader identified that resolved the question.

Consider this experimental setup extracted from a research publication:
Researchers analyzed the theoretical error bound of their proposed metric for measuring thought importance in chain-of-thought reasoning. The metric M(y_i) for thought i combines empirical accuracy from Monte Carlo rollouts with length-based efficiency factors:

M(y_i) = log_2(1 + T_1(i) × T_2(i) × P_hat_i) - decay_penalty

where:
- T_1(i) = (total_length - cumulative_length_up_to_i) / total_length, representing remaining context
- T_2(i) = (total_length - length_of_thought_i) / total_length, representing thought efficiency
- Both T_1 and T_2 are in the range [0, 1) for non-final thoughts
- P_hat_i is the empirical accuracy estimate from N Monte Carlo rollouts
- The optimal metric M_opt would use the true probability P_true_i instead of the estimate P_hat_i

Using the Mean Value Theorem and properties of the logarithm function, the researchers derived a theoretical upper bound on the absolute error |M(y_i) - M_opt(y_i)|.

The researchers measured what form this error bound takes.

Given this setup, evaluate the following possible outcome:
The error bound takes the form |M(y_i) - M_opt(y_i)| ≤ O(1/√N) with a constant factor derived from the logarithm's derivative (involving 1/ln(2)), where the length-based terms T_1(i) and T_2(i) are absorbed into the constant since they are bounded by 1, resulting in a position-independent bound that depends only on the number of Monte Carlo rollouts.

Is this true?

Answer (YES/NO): NO